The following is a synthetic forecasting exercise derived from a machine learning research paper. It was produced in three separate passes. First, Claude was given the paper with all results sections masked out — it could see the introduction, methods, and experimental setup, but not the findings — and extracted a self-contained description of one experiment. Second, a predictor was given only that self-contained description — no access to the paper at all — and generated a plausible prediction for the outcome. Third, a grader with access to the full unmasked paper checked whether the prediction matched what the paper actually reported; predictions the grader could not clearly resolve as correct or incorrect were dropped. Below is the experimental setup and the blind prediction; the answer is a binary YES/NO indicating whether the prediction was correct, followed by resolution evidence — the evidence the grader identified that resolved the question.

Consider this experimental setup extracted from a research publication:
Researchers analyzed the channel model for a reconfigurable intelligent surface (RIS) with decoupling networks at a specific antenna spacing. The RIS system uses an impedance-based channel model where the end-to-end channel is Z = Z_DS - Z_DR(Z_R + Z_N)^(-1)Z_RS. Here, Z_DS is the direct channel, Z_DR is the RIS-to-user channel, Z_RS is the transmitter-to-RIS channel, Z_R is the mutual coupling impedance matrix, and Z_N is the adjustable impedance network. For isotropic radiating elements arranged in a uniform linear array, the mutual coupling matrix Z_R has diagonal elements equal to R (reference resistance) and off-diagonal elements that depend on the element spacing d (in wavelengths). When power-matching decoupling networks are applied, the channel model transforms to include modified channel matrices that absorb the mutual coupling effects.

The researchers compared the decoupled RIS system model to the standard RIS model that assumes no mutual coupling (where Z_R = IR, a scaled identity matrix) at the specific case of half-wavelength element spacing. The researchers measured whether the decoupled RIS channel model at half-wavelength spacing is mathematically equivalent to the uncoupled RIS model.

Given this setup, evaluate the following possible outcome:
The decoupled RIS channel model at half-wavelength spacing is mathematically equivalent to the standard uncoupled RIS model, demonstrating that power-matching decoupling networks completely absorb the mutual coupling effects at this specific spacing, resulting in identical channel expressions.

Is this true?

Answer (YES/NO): YES